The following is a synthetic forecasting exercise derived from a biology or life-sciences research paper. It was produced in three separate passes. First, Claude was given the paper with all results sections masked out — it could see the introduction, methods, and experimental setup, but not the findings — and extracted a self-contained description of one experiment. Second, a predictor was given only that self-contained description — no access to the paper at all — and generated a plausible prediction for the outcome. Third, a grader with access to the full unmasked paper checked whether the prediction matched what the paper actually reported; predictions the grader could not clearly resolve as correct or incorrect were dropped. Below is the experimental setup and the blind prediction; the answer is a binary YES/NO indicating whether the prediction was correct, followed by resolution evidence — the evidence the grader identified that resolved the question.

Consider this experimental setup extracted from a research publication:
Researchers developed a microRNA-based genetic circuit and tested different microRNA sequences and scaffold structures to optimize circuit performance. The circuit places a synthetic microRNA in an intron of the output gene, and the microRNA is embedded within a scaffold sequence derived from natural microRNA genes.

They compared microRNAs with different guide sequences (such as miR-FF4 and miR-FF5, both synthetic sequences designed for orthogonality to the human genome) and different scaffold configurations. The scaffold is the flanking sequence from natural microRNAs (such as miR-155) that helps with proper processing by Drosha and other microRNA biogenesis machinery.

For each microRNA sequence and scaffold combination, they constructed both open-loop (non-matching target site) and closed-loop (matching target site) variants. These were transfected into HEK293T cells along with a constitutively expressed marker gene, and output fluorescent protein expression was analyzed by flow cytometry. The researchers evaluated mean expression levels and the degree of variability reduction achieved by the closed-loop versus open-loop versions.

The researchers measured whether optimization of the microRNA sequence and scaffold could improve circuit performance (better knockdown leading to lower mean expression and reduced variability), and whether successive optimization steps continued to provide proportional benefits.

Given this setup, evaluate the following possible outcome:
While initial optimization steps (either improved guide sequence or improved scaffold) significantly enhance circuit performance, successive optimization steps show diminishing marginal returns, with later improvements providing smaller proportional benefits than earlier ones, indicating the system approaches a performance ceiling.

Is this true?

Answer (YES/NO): YES